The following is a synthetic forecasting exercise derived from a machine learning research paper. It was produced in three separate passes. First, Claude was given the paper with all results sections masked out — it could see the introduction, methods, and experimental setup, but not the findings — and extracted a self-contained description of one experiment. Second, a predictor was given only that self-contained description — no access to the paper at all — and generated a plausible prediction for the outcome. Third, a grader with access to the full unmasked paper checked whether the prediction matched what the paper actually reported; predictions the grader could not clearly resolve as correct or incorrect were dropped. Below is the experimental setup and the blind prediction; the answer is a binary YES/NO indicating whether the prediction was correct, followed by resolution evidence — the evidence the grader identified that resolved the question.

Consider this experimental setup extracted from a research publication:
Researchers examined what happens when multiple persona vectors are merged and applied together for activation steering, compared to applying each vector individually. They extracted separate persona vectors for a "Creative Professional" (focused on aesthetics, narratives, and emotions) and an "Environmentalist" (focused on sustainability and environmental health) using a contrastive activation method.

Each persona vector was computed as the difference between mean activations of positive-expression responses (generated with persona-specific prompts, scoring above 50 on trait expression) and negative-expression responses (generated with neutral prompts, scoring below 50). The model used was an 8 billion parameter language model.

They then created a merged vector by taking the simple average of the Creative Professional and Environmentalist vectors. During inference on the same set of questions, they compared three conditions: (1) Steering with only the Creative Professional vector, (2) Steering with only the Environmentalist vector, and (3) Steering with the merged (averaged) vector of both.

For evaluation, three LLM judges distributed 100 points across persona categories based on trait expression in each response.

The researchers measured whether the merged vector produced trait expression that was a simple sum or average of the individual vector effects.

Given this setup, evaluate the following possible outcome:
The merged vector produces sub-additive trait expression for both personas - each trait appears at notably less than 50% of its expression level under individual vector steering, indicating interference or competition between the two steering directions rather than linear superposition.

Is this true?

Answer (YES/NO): NO